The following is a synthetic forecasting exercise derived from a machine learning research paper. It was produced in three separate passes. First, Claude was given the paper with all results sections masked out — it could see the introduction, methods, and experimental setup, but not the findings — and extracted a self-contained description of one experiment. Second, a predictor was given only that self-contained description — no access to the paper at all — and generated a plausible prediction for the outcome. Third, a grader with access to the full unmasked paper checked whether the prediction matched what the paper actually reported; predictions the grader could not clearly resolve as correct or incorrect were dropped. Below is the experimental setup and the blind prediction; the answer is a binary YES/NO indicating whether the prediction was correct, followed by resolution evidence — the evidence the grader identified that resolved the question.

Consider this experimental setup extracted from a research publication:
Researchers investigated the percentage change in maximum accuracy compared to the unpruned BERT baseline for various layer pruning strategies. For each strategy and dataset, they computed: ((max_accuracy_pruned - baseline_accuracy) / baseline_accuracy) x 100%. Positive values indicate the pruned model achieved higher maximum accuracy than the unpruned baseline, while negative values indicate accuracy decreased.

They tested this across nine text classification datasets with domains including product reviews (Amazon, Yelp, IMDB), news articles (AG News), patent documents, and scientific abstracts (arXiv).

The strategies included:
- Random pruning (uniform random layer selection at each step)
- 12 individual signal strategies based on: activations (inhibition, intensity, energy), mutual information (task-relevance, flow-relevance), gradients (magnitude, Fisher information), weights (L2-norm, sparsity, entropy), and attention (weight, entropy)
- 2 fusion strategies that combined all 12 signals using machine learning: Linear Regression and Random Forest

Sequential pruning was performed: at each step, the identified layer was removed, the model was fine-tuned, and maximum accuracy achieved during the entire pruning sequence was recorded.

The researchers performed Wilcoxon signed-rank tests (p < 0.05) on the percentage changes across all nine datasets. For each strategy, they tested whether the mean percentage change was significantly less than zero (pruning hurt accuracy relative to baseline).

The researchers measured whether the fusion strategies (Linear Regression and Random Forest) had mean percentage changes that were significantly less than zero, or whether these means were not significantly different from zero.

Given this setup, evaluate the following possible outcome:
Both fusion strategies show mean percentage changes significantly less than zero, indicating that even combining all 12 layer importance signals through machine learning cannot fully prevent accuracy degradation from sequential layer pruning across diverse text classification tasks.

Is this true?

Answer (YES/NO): NO